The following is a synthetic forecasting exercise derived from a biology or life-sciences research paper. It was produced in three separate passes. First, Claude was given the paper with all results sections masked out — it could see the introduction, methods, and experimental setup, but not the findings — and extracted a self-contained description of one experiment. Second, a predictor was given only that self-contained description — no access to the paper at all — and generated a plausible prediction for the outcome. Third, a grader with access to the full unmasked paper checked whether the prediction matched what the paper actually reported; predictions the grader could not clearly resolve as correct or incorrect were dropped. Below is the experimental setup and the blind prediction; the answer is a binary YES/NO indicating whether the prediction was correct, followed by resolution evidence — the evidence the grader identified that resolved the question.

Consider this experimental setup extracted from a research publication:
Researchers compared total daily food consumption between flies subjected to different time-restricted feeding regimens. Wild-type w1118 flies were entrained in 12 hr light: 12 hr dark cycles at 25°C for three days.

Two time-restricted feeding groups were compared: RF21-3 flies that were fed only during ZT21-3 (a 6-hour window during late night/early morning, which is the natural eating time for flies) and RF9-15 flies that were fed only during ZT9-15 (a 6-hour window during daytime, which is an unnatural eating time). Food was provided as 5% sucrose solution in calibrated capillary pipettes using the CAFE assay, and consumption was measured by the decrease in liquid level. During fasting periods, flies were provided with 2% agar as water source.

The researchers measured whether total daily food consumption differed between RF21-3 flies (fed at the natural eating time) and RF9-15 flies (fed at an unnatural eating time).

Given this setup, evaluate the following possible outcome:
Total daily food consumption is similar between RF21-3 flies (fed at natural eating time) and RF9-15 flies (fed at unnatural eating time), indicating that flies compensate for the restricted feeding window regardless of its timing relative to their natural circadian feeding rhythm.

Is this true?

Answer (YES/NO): YES